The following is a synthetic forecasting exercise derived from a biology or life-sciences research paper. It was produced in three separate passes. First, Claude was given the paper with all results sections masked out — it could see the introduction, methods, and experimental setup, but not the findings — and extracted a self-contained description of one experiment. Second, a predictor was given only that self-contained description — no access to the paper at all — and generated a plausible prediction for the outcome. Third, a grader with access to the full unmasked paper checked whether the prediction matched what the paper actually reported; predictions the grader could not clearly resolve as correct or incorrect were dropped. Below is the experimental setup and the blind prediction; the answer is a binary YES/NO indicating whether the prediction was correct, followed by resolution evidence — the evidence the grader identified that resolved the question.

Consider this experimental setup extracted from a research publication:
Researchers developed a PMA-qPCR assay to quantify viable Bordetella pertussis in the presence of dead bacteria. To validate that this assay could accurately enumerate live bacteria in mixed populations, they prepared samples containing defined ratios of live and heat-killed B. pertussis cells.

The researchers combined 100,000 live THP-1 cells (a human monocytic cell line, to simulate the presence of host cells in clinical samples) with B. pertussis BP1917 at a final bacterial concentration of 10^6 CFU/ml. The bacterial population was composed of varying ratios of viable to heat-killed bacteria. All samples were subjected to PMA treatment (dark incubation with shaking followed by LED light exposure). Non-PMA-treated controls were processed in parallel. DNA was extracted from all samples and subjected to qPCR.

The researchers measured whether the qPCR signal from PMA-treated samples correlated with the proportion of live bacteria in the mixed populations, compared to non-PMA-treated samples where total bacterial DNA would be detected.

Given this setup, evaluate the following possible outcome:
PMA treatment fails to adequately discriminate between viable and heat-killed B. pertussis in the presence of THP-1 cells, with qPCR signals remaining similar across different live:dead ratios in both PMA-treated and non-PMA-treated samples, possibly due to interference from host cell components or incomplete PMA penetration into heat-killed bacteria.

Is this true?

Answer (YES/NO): NO